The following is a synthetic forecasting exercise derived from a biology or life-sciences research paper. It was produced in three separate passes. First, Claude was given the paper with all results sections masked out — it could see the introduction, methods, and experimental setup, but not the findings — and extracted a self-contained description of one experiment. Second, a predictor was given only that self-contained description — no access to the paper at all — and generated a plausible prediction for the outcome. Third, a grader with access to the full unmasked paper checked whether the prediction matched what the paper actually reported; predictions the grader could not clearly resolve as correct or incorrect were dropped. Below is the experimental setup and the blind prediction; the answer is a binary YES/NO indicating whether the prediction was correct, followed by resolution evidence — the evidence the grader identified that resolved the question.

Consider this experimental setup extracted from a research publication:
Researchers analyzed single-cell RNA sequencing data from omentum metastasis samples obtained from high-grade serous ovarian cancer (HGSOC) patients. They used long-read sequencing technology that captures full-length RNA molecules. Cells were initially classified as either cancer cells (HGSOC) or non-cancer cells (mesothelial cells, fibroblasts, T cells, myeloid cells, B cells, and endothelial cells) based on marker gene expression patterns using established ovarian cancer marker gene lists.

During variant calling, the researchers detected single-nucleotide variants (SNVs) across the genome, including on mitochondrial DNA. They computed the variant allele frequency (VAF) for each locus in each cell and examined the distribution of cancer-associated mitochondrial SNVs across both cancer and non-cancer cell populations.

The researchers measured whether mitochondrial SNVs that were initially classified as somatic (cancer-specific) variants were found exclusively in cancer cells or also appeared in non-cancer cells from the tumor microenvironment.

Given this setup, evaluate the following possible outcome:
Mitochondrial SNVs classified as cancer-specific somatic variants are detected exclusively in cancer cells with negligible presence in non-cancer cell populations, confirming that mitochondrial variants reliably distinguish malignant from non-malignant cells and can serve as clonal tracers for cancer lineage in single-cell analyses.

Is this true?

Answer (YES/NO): NO